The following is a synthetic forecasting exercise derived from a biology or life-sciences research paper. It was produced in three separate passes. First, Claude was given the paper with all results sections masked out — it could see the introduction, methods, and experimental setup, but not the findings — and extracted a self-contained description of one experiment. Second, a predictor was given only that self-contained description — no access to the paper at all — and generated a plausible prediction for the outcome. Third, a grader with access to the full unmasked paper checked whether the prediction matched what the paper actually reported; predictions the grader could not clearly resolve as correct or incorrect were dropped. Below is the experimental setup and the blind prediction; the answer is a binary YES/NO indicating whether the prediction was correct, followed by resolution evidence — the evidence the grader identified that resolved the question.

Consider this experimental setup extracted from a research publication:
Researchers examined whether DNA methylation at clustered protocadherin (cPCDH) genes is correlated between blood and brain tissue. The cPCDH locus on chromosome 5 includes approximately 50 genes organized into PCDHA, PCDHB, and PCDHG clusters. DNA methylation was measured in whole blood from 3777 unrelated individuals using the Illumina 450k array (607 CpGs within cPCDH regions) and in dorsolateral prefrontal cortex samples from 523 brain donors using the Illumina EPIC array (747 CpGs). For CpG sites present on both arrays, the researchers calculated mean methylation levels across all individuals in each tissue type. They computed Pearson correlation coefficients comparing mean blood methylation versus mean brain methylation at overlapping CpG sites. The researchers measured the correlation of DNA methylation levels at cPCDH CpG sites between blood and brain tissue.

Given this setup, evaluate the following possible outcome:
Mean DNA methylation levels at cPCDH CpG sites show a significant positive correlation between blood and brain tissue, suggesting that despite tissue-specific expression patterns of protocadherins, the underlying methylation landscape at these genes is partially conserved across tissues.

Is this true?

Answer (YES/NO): NO